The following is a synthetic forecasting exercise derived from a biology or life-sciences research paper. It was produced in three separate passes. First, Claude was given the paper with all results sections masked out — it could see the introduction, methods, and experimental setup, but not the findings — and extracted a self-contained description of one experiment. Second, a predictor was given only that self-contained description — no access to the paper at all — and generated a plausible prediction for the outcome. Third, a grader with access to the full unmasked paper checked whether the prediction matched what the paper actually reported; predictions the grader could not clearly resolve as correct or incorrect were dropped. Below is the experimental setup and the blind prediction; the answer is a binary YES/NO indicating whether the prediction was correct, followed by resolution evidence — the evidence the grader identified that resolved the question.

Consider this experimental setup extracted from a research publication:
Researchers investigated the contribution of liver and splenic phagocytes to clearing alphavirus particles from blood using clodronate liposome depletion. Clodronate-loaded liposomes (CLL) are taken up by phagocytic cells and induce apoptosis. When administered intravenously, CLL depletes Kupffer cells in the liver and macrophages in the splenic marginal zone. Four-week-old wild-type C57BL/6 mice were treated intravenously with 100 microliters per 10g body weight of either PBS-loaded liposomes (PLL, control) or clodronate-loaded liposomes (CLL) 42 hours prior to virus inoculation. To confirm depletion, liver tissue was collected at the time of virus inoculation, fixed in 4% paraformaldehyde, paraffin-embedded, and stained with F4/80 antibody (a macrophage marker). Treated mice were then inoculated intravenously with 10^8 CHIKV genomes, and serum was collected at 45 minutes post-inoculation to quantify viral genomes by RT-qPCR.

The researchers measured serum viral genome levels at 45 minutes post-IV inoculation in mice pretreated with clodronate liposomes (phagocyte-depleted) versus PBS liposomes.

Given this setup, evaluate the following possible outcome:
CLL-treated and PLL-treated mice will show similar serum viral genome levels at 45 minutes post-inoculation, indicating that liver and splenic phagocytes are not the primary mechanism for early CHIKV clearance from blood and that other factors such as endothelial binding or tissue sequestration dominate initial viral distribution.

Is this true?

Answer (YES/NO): NO